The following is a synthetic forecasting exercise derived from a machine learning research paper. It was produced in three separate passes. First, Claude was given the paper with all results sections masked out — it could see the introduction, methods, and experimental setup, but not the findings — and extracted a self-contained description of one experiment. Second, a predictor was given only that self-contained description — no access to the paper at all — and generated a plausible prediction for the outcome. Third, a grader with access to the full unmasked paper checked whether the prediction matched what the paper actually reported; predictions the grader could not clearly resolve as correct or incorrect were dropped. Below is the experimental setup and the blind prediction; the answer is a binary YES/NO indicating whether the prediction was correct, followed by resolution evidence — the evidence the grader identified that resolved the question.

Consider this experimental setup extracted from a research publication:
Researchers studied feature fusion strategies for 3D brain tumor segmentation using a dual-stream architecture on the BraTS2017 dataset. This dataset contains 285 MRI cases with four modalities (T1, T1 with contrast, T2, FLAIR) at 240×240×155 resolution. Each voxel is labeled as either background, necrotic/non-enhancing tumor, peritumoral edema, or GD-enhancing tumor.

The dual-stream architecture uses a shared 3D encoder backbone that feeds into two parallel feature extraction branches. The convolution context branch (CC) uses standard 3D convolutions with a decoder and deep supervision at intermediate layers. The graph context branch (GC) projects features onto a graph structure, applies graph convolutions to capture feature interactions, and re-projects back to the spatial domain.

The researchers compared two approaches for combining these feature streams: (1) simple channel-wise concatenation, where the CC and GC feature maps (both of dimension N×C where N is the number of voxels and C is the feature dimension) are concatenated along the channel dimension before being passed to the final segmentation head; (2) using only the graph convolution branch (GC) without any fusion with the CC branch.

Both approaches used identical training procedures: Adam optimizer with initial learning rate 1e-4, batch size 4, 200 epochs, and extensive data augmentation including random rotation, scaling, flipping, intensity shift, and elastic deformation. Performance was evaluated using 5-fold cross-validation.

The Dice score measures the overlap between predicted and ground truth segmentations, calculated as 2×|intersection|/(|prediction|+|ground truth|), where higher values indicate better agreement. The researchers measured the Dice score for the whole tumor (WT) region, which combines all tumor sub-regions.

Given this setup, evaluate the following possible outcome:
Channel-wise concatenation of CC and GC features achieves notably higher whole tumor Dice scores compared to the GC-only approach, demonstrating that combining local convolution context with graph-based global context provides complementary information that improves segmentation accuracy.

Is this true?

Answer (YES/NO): NO